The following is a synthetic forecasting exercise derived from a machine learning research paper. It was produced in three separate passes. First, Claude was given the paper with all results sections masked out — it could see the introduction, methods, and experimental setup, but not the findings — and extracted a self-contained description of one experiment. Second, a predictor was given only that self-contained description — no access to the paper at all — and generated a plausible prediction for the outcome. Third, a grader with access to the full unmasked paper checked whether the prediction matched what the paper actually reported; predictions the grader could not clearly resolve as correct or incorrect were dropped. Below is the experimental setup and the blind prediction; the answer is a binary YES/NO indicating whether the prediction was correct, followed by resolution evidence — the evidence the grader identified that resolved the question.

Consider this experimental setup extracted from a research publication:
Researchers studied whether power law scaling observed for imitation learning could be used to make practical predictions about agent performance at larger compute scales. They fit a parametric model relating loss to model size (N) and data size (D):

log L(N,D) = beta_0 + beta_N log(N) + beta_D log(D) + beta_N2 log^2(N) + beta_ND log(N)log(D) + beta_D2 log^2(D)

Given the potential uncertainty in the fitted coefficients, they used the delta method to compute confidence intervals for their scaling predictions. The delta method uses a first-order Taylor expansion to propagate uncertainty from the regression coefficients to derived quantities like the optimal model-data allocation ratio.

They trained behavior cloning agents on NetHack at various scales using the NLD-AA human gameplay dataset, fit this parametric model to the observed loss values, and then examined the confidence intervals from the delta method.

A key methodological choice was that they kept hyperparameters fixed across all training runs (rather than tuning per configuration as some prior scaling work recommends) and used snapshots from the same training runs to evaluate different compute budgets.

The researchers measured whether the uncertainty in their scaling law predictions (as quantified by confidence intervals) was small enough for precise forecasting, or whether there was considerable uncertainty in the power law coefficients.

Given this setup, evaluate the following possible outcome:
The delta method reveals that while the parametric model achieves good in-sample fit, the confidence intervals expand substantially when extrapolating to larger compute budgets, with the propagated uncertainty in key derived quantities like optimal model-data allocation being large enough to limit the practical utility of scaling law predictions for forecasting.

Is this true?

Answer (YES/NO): NO